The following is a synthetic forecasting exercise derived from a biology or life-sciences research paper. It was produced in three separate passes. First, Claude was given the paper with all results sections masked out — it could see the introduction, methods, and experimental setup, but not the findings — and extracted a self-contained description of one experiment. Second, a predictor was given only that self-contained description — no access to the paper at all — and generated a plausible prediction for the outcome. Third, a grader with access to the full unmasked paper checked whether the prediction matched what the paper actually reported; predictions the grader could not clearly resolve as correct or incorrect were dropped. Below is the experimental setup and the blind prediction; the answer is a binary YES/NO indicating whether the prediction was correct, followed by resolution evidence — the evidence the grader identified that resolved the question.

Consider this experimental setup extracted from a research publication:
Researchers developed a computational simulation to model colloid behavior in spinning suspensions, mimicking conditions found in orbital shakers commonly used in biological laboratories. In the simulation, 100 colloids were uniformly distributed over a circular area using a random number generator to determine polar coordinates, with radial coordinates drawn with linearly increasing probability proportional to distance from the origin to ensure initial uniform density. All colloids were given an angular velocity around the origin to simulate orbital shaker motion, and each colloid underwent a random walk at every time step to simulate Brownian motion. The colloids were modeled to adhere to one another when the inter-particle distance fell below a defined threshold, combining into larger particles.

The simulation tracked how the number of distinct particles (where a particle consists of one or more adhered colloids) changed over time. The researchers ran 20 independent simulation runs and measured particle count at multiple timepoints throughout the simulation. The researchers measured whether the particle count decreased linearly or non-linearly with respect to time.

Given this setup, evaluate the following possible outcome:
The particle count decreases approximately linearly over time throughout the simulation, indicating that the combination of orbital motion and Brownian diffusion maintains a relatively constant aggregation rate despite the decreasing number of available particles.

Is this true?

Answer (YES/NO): NO